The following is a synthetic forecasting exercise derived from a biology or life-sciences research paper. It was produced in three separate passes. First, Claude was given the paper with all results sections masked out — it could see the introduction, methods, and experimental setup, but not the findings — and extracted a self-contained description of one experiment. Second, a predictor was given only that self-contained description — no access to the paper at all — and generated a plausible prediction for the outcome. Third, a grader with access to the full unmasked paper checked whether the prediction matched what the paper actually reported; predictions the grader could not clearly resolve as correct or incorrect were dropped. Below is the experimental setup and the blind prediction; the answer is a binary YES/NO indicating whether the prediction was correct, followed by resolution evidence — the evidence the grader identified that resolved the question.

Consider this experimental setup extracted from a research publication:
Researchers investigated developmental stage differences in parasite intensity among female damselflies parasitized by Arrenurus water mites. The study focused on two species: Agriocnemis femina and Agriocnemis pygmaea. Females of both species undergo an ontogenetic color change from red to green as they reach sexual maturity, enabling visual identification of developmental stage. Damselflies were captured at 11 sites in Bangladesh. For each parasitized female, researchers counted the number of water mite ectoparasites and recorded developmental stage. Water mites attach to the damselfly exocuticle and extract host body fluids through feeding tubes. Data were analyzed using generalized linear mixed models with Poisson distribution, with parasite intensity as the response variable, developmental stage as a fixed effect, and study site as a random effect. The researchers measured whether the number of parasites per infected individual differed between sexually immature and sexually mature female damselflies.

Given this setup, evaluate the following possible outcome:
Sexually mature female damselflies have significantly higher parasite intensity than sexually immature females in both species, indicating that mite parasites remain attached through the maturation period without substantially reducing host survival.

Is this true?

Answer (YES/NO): NO